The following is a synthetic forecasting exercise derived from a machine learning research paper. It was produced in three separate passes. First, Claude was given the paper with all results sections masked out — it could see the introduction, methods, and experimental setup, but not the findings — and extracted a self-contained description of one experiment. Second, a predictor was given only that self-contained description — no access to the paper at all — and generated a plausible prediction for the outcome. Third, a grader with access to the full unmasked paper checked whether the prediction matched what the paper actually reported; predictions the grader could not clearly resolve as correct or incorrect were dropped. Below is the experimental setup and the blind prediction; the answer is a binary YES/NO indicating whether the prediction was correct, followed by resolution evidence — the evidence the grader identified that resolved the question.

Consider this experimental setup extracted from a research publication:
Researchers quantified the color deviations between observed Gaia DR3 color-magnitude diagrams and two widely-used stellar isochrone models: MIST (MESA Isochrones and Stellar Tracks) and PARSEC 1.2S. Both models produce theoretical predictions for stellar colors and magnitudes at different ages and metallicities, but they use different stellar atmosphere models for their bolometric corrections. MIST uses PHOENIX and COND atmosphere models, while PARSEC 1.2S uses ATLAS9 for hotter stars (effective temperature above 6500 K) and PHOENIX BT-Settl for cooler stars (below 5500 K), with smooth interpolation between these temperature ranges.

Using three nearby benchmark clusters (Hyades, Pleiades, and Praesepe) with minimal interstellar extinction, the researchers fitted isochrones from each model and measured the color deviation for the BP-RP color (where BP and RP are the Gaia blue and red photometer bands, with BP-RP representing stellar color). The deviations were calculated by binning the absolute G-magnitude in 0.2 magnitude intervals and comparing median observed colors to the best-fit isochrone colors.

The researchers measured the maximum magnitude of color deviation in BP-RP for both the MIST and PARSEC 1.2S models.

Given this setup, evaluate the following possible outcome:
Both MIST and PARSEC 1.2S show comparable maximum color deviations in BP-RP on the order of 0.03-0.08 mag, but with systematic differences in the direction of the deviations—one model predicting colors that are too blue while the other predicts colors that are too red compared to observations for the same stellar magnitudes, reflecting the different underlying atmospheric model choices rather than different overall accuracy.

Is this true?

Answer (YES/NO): NO